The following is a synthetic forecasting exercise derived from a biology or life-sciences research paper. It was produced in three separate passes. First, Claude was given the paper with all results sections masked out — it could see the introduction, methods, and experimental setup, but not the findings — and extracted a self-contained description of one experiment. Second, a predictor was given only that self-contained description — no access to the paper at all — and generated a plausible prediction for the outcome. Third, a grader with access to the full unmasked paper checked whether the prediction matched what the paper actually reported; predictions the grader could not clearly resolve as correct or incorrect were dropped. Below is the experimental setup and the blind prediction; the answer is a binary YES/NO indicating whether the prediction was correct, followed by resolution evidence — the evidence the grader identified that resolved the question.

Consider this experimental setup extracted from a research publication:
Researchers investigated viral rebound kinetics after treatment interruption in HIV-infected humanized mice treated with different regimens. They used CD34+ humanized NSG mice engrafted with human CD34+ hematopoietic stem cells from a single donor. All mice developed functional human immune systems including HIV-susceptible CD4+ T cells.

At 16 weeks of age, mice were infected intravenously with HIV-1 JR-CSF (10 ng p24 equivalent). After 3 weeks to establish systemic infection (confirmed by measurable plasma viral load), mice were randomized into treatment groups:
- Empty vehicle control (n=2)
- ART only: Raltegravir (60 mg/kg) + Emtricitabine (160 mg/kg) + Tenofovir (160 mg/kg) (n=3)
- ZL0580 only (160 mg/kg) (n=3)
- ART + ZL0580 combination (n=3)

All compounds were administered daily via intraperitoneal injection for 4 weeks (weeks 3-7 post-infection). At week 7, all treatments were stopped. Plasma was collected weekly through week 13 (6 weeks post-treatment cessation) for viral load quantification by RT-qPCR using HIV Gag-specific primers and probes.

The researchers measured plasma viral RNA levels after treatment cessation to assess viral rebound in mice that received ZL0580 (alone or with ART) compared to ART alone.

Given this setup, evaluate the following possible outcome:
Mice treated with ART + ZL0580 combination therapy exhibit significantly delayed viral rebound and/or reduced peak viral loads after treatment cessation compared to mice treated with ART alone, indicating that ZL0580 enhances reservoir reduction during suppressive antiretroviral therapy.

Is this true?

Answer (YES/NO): NO